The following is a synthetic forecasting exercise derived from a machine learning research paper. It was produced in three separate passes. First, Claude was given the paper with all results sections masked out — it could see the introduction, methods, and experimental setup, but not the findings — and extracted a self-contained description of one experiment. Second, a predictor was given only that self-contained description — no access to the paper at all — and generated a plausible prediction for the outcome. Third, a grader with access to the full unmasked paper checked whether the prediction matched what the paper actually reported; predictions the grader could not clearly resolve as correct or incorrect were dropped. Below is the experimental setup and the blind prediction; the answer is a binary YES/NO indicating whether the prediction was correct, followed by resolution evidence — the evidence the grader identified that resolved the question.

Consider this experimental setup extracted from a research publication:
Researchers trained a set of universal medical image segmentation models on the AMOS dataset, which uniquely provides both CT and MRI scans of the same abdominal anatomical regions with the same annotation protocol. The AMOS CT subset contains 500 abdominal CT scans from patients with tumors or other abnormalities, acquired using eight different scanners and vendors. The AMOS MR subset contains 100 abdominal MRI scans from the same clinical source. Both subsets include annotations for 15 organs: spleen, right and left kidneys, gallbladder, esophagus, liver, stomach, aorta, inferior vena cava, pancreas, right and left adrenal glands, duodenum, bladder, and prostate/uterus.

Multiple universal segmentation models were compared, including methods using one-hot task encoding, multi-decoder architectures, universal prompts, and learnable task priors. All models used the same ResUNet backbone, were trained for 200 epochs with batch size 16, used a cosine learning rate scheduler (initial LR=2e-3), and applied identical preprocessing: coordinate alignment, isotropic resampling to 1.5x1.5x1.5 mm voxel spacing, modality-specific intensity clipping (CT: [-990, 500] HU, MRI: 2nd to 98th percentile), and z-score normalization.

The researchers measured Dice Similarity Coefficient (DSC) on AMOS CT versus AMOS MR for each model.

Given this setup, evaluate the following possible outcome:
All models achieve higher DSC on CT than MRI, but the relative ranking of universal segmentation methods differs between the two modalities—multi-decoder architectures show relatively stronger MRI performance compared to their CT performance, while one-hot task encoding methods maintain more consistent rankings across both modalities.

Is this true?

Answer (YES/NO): NO